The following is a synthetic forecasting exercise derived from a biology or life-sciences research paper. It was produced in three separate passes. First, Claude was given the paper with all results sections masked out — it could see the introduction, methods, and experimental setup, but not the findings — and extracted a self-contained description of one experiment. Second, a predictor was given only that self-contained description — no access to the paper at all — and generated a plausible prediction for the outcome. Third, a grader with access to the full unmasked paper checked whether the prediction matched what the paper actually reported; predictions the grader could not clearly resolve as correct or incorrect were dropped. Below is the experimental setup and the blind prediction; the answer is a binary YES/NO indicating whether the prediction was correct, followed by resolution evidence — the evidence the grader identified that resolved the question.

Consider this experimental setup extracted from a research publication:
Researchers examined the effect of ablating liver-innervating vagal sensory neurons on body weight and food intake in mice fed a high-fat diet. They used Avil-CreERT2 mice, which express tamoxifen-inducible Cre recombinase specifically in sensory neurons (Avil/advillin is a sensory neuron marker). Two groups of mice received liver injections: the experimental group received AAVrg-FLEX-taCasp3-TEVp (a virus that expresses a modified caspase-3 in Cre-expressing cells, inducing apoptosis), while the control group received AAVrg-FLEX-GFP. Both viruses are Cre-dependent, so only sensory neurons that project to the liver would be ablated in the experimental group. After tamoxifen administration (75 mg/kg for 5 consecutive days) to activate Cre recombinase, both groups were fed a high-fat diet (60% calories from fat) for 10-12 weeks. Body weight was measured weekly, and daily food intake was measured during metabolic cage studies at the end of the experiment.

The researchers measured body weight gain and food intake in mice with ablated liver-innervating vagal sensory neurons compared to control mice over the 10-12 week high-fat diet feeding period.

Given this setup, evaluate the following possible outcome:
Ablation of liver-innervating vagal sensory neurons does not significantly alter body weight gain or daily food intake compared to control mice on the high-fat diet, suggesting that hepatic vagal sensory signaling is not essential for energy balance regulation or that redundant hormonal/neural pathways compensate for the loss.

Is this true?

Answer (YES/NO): NO